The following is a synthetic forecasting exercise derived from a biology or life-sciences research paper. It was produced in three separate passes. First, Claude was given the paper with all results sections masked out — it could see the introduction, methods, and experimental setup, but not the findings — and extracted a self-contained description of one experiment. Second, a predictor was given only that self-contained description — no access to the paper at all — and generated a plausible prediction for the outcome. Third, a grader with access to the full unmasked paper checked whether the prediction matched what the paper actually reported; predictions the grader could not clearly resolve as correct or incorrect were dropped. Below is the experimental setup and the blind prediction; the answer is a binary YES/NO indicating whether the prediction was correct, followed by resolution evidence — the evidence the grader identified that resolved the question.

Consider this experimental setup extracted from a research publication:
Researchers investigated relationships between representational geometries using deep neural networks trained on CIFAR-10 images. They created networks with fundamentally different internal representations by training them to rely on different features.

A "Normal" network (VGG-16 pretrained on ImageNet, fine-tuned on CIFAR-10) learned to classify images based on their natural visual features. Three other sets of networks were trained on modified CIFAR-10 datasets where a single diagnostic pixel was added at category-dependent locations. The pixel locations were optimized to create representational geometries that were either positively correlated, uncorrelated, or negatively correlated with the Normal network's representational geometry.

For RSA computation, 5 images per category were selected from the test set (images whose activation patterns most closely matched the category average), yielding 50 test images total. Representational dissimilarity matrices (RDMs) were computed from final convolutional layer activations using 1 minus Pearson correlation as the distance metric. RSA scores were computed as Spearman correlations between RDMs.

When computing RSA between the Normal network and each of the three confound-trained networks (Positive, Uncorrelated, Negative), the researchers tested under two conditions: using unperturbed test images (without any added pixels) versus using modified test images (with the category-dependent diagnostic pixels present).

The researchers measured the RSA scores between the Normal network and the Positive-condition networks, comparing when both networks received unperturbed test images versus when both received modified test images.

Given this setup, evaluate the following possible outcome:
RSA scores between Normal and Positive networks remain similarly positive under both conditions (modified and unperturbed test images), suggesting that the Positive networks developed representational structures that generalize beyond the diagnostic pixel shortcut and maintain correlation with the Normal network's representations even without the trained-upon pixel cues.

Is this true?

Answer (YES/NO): NO